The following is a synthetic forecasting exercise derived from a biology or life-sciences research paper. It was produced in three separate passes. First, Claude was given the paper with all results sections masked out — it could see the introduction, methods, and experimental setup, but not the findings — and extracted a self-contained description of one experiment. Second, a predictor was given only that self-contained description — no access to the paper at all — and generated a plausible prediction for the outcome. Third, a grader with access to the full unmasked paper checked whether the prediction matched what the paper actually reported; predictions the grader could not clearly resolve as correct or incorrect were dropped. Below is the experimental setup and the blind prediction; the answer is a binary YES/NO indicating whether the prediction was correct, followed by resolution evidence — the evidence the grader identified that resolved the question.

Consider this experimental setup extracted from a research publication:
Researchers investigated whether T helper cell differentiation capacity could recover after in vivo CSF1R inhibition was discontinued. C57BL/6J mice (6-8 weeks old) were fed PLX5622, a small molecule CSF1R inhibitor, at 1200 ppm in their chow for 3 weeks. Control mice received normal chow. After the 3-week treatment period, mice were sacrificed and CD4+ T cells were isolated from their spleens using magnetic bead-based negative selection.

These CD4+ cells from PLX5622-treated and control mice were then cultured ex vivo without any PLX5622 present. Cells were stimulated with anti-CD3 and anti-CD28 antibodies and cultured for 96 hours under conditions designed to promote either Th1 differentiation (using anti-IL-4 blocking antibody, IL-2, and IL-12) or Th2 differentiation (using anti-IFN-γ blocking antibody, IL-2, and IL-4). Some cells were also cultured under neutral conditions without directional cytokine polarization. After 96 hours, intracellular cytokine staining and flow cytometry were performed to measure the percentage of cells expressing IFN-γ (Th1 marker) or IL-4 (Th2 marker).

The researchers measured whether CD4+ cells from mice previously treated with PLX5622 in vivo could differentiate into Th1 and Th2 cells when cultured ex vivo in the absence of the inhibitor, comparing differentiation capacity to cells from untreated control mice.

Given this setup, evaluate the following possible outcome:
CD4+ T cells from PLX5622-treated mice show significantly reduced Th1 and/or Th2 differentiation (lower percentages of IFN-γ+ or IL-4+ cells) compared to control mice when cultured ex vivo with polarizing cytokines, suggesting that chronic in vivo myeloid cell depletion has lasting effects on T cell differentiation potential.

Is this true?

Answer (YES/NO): NO